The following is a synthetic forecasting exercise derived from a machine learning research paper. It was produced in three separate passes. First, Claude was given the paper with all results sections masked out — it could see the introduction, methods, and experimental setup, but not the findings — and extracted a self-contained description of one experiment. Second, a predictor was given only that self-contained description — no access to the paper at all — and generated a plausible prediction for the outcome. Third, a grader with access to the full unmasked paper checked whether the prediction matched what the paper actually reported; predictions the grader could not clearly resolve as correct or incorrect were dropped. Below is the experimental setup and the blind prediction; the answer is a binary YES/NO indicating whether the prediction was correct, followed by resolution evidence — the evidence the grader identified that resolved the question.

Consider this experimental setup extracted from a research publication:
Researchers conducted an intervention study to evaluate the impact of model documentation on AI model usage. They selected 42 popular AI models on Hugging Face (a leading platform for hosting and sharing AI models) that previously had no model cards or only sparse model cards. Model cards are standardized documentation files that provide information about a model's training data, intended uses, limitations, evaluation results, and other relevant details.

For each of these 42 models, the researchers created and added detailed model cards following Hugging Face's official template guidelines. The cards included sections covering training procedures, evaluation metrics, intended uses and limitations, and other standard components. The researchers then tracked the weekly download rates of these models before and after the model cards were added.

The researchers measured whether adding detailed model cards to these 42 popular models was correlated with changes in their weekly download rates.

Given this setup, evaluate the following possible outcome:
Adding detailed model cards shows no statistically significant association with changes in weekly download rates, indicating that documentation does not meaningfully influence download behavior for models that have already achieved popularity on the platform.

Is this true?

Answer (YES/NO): NO